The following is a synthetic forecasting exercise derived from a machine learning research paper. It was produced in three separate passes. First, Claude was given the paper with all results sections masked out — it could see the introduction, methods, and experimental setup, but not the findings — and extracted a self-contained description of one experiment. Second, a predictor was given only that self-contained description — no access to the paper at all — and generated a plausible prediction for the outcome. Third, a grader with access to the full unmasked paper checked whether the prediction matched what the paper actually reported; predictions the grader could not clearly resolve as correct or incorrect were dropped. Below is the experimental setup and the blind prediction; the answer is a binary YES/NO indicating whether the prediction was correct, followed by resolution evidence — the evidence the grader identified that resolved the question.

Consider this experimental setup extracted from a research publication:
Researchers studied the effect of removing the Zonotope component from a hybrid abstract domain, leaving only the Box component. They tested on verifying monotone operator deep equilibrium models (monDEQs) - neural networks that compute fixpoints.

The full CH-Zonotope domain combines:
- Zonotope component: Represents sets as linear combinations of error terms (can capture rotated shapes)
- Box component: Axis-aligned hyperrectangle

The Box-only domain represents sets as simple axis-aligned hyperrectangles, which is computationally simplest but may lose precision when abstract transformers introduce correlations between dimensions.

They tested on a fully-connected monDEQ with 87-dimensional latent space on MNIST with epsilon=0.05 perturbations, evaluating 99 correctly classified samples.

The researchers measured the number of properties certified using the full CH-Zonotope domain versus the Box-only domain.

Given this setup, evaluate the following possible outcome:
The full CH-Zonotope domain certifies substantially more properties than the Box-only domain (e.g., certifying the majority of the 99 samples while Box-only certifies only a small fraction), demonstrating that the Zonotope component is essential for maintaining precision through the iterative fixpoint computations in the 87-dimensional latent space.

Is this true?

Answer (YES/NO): NO